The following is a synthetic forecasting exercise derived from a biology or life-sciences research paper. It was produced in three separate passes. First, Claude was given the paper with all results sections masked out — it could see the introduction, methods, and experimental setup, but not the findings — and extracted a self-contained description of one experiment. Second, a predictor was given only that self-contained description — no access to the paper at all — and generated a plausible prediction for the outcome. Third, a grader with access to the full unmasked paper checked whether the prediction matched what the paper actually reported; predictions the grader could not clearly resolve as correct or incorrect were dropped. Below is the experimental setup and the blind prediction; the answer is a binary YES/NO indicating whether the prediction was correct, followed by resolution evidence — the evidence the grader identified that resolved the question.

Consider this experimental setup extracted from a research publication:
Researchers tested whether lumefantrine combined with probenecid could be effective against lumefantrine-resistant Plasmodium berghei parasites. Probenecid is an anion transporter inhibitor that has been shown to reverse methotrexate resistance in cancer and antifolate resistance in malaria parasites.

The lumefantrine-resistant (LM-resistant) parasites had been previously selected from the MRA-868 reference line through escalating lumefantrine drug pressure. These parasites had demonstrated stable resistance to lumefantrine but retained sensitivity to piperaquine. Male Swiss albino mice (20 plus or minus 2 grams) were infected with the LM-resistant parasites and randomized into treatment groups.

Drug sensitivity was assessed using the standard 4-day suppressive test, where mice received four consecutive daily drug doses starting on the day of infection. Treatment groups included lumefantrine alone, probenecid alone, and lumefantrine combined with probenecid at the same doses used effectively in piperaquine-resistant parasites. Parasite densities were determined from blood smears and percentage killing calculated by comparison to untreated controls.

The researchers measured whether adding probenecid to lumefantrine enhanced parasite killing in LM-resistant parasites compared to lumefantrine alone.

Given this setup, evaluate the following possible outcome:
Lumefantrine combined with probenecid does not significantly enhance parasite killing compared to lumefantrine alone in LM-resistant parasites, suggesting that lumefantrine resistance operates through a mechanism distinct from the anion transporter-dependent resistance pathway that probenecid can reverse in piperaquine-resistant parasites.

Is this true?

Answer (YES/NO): YES